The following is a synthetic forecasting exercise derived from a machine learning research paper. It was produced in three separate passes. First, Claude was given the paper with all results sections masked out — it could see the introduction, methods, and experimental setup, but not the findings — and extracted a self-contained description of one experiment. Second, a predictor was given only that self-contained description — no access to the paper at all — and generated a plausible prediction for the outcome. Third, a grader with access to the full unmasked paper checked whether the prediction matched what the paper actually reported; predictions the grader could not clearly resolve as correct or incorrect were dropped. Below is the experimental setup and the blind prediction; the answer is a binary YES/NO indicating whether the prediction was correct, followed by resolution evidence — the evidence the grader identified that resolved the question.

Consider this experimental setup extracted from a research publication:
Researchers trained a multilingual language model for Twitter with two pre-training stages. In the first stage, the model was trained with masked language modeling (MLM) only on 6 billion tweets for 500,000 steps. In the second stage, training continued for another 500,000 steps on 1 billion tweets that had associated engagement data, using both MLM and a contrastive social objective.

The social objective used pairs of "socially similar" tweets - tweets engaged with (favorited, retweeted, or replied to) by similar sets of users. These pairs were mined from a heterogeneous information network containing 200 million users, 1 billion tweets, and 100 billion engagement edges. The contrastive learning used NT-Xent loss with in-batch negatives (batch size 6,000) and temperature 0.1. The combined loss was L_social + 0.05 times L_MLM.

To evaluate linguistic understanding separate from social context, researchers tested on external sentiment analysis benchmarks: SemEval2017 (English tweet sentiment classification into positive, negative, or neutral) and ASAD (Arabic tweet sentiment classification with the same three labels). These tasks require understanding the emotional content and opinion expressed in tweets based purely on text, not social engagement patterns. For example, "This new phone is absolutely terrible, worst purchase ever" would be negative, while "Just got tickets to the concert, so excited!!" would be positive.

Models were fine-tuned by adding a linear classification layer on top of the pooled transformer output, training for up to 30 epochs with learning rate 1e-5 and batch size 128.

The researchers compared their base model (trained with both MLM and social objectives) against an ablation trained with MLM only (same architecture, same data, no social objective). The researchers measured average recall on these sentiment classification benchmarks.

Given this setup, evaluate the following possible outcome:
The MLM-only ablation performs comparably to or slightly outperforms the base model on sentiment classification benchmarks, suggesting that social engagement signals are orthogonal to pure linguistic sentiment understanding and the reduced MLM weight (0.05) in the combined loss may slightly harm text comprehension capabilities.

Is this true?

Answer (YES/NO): NO